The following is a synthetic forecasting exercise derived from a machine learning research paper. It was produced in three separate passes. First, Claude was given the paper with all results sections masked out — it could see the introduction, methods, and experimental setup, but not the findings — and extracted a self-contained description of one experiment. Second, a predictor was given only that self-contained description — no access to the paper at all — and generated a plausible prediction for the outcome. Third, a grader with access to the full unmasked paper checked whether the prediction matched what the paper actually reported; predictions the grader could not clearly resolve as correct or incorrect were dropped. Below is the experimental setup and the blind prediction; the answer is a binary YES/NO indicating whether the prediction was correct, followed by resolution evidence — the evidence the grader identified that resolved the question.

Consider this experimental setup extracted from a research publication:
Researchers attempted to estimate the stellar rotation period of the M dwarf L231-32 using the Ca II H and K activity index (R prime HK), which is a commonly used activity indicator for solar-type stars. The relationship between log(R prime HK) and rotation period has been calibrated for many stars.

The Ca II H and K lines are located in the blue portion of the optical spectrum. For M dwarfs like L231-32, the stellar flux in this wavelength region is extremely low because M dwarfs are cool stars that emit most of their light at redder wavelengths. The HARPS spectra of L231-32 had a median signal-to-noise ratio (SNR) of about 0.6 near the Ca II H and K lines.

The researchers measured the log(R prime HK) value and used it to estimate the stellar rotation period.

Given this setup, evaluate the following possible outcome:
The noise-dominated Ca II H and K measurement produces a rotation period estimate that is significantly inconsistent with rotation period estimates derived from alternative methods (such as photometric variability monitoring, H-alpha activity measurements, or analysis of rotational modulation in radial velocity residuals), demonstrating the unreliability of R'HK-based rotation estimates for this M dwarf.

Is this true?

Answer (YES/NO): NO